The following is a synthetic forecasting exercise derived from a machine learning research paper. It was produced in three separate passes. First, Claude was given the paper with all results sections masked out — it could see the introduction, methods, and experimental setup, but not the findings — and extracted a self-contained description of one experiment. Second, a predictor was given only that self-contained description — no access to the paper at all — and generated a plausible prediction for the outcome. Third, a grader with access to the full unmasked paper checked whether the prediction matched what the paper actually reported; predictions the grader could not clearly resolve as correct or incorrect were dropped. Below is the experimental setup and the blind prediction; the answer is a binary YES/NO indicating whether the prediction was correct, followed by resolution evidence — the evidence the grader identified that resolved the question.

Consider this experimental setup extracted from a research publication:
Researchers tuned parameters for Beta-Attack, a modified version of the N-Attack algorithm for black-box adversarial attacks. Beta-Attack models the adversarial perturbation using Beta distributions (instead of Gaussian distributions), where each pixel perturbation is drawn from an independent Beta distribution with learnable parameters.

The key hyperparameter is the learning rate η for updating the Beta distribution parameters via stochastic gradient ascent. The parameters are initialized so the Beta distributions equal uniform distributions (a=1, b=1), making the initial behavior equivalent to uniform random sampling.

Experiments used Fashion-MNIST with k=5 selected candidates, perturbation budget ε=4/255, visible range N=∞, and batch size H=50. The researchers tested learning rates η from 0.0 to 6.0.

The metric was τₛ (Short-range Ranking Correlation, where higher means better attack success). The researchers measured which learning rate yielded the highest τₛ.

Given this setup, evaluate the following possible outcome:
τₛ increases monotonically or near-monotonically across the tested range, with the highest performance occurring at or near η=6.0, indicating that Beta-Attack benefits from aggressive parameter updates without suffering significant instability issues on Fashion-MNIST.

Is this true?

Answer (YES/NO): NO